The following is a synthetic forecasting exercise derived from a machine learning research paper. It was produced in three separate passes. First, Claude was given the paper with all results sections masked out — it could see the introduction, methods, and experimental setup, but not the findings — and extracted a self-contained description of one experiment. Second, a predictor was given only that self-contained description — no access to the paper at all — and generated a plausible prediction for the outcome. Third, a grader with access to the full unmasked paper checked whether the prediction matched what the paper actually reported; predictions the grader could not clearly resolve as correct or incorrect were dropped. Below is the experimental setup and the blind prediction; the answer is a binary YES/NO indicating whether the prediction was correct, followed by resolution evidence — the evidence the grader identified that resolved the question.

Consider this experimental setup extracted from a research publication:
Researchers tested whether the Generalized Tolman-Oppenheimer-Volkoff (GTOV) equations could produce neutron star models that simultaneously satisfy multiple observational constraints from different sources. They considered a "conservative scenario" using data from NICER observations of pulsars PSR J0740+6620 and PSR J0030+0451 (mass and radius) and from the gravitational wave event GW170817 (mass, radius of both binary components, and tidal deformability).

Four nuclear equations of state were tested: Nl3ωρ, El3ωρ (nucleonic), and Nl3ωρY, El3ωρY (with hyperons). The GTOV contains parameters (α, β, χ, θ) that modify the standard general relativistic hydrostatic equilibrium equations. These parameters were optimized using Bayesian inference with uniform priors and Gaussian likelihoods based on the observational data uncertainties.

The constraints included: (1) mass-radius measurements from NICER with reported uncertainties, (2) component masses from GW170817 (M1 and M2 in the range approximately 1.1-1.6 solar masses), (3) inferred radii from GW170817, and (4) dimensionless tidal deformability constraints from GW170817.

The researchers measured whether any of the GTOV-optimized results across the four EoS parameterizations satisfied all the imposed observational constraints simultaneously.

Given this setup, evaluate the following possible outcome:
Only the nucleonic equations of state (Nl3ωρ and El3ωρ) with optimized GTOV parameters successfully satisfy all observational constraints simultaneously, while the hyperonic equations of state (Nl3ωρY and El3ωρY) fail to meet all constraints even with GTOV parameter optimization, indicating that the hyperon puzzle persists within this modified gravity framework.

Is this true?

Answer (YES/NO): NO